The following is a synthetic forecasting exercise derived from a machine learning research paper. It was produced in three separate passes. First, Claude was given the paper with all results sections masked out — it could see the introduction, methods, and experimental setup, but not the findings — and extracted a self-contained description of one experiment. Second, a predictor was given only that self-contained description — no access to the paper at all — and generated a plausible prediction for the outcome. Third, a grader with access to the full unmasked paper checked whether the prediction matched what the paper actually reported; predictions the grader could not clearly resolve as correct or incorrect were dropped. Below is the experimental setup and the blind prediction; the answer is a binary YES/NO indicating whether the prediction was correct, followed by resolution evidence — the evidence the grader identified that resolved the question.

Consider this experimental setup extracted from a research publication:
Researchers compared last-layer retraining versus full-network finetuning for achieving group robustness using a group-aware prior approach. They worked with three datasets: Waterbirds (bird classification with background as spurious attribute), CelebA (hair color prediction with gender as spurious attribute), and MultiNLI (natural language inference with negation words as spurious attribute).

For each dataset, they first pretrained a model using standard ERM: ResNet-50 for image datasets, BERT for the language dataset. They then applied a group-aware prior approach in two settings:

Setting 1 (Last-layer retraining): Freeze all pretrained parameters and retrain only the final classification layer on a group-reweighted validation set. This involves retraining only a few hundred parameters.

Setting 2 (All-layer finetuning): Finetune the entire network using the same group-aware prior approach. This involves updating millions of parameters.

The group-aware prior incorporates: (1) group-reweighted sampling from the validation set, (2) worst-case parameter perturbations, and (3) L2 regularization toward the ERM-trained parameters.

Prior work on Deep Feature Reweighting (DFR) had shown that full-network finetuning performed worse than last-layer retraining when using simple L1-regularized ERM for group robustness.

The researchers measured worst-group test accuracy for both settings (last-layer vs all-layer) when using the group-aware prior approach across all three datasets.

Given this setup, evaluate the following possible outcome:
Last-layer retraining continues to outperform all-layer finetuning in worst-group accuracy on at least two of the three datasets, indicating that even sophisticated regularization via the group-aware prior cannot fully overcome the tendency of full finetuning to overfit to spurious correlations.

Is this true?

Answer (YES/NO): NO